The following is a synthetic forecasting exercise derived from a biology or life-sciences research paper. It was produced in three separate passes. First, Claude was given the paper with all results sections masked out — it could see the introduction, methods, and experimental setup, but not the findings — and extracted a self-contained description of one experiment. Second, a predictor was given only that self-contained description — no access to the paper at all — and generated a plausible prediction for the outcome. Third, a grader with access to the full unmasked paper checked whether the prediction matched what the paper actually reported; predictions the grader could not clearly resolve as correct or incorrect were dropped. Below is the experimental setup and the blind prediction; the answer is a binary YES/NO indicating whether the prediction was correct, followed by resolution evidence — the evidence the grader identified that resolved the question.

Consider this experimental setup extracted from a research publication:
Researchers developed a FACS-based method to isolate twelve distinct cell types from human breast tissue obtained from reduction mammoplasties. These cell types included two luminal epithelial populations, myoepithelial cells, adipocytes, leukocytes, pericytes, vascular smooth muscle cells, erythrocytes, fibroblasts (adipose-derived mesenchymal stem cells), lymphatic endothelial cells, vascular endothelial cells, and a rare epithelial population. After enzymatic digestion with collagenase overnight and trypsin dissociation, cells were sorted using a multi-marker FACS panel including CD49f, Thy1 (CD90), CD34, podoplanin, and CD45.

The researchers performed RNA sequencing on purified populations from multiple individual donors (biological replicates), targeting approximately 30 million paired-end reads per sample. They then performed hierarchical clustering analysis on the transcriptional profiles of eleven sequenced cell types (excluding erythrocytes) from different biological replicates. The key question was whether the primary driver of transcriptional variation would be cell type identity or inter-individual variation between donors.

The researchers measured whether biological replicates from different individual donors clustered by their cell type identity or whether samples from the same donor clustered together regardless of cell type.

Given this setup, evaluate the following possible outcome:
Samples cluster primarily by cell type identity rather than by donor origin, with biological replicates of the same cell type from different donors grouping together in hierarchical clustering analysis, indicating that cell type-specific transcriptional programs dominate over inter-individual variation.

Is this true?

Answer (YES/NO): YES